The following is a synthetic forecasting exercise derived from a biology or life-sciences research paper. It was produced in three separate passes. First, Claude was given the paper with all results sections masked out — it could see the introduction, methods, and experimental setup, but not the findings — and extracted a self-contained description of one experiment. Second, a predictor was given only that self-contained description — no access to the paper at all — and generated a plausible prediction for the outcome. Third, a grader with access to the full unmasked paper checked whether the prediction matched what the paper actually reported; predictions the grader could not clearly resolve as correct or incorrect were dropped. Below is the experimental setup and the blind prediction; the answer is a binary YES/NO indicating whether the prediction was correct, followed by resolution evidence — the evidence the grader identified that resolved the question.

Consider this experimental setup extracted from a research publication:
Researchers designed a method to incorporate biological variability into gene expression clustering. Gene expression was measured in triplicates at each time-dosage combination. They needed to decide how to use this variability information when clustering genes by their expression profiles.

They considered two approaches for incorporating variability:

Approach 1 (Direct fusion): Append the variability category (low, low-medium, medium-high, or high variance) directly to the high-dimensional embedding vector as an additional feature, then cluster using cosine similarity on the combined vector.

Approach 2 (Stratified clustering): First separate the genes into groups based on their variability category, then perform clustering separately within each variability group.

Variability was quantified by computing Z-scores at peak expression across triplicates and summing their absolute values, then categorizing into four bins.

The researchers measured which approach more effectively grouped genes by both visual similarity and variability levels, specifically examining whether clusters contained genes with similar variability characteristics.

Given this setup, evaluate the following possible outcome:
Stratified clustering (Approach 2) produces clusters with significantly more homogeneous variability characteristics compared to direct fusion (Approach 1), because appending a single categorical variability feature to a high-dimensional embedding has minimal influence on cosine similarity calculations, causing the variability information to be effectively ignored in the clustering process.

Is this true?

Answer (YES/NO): YES